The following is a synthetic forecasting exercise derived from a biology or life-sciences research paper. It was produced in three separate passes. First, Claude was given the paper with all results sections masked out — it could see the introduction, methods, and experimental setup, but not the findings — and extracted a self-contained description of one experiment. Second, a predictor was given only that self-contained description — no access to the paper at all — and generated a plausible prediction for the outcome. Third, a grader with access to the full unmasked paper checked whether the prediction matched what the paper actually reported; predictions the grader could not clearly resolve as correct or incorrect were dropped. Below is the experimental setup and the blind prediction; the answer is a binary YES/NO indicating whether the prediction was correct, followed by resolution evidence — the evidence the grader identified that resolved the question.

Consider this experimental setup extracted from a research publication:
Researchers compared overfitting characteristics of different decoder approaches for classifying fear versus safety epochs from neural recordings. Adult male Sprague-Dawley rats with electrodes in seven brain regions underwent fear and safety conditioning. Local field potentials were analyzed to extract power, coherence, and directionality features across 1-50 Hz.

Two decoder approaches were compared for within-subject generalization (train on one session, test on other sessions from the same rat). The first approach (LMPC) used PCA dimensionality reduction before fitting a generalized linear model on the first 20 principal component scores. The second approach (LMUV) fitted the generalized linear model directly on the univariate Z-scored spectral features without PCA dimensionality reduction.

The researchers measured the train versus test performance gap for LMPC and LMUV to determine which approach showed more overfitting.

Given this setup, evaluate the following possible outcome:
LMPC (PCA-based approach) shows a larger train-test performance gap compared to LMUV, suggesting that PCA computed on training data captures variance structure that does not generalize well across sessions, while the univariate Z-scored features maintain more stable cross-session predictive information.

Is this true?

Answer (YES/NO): NO